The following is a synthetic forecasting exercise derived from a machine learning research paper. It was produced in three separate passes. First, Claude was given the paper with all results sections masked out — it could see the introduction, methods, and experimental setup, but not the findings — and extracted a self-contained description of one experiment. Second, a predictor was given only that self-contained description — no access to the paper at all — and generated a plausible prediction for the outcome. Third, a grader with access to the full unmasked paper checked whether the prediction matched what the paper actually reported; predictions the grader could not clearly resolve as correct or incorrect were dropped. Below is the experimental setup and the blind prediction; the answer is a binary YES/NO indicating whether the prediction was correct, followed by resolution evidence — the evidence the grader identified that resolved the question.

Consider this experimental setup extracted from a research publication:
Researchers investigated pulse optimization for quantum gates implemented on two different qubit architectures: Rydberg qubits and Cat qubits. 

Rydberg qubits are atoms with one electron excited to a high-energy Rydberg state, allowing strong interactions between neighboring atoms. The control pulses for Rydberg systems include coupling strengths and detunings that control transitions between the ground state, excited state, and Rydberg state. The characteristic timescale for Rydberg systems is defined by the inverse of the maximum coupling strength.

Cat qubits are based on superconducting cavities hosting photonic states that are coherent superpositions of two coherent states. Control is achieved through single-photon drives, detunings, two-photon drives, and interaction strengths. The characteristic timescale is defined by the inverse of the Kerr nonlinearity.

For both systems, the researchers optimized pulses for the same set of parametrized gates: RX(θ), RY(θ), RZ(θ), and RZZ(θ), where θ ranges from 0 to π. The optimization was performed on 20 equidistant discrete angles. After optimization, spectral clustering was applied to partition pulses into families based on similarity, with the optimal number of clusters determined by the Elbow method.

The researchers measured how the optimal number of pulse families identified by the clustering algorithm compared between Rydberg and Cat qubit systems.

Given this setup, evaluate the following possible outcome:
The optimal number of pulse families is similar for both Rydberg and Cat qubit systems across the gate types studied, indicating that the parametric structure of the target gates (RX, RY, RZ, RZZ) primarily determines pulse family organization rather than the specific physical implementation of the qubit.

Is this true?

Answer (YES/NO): NO